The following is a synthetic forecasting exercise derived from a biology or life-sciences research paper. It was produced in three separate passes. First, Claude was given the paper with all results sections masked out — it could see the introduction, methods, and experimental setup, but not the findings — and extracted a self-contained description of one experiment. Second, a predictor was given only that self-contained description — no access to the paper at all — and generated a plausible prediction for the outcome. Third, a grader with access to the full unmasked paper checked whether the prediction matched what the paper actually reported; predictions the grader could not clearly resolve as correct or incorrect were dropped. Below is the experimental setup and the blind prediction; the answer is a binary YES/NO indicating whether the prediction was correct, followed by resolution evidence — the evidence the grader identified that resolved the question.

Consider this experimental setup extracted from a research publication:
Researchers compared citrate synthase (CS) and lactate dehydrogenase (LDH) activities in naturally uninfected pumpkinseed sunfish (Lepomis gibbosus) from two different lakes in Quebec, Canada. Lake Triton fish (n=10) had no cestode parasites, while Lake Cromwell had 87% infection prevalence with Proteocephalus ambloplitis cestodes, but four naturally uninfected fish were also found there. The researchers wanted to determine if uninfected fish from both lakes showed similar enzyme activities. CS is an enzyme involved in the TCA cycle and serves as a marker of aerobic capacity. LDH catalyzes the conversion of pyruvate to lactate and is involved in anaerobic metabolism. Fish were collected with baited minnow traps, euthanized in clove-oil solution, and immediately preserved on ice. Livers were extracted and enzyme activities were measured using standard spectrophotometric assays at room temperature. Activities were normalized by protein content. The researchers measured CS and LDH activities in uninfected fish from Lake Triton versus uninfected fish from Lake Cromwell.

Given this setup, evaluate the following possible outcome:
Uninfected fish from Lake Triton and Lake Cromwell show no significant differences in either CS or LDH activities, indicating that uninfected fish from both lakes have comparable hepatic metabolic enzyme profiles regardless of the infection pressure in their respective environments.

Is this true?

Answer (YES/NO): NO